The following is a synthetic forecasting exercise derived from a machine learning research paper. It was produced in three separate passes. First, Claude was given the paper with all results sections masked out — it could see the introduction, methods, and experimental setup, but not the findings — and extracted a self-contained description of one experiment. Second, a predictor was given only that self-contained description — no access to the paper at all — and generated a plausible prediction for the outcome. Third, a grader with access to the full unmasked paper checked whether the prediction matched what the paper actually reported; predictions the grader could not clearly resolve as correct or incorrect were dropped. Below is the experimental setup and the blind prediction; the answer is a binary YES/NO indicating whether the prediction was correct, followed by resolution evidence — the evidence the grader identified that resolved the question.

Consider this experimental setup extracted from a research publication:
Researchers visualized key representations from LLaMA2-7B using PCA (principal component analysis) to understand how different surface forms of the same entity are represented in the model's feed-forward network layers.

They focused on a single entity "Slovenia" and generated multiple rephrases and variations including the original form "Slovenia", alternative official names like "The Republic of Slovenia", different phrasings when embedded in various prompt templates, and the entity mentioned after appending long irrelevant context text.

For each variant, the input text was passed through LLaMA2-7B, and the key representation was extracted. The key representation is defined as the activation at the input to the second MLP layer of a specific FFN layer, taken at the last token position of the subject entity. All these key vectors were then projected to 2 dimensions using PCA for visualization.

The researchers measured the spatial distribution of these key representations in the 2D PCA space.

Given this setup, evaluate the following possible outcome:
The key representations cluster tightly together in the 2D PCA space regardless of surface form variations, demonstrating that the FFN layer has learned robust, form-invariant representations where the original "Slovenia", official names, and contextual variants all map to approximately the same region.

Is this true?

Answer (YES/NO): NO